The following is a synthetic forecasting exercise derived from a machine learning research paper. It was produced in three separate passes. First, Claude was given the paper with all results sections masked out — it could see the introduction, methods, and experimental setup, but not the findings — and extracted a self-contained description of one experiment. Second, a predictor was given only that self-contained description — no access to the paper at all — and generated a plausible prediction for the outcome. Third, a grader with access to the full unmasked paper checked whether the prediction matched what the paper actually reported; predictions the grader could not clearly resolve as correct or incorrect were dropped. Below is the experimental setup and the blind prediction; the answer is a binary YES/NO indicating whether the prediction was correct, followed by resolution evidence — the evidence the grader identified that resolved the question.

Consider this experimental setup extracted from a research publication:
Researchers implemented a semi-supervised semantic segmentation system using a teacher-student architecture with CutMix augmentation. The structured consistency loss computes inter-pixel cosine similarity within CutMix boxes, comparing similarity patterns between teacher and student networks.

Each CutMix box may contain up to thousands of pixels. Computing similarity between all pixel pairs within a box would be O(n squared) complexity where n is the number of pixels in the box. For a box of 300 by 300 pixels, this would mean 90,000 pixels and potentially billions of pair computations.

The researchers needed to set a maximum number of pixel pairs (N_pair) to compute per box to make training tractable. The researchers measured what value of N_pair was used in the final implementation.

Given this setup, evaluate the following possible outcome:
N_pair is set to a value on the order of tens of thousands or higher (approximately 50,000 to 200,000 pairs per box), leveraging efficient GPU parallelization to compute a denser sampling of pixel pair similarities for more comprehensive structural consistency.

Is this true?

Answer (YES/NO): NO